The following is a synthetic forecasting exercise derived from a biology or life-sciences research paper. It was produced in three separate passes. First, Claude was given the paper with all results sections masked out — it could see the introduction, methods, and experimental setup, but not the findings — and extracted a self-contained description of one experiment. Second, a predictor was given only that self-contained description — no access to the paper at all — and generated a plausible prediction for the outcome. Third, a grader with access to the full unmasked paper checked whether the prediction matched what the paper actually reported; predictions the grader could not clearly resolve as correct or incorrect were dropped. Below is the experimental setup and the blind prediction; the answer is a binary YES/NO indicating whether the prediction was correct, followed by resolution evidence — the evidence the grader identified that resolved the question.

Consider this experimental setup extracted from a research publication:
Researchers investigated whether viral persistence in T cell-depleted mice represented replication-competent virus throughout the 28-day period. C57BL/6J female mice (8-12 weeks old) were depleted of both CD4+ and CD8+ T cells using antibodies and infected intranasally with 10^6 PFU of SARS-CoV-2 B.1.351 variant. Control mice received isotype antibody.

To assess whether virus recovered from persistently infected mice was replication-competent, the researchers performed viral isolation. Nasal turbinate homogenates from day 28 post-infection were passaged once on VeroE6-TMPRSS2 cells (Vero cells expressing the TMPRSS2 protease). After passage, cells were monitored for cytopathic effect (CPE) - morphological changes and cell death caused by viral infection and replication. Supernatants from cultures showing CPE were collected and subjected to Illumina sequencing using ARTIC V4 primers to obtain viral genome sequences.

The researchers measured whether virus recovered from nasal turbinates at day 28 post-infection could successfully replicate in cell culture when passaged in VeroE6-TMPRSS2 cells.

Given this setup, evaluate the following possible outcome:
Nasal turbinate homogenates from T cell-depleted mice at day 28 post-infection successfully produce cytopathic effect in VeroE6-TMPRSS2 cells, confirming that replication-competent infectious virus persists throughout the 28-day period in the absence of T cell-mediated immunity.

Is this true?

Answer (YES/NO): YES